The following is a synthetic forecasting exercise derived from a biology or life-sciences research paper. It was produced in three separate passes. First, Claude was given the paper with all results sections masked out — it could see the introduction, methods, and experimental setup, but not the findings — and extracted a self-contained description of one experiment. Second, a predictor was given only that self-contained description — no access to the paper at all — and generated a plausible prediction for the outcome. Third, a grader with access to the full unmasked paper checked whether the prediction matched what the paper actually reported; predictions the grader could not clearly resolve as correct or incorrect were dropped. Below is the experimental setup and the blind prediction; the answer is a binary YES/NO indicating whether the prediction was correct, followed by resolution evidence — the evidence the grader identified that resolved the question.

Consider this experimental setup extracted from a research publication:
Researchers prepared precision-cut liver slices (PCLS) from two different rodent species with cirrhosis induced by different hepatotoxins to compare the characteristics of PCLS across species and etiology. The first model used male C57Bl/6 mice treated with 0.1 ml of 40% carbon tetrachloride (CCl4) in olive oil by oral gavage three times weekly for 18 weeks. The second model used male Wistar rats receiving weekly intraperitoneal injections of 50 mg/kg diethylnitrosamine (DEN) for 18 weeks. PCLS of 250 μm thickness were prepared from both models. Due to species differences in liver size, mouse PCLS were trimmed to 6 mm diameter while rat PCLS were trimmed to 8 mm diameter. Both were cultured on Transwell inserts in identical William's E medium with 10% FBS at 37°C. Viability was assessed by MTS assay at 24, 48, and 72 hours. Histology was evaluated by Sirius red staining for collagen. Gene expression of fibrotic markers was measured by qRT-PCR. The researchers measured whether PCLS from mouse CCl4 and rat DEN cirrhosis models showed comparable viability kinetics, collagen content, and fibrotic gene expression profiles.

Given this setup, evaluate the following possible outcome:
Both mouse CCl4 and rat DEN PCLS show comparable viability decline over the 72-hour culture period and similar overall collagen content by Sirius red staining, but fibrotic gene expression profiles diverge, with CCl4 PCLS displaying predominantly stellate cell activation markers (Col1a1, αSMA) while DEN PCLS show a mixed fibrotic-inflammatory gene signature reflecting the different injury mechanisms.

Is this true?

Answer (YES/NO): NO